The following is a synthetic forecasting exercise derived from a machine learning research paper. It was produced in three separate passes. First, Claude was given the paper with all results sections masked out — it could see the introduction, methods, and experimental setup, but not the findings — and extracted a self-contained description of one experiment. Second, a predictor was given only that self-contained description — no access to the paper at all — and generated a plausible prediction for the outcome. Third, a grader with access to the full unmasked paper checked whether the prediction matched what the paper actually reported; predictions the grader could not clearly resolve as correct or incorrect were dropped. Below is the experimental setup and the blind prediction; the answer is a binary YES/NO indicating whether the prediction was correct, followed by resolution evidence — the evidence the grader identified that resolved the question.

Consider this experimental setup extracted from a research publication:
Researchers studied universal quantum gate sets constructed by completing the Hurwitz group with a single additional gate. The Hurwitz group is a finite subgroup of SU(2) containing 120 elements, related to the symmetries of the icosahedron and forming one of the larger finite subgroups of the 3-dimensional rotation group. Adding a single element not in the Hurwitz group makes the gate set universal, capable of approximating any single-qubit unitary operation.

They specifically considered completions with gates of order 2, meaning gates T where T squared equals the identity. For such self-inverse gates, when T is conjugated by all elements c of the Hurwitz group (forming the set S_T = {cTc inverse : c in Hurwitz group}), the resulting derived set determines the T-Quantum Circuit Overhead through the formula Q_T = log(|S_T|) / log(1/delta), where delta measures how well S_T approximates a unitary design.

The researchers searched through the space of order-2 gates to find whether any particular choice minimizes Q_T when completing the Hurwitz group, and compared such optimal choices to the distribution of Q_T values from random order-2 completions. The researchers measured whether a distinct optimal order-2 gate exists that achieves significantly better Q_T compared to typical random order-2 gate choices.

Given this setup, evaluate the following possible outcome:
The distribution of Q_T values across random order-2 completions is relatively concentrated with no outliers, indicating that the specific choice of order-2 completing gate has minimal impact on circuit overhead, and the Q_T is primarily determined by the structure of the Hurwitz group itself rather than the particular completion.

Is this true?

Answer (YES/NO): NO